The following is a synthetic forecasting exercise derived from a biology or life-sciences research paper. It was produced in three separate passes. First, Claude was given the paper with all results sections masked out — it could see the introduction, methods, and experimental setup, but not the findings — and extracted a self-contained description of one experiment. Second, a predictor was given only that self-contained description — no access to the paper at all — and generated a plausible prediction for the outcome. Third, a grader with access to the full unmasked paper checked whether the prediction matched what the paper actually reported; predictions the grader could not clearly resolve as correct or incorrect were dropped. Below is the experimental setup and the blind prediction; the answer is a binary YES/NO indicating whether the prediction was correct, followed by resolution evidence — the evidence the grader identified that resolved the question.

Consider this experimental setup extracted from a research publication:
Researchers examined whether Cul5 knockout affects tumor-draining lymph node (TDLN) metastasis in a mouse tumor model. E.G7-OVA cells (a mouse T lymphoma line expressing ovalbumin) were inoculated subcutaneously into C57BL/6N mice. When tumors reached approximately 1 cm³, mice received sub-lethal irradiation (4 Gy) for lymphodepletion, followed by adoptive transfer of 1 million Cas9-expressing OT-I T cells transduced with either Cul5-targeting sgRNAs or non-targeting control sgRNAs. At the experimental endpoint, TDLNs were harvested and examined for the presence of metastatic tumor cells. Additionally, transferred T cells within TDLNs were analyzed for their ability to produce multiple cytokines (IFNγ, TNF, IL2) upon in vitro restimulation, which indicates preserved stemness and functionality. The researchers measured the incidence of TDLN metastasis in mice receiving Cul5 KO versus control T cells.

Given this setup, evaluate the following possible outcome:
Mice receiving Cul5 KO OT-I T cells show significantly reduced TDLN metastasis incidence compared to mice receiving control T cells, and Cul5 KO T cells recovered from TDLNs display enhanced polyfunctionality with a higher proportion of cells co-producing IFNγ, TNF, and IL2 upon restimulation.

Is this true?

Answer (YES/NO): YES